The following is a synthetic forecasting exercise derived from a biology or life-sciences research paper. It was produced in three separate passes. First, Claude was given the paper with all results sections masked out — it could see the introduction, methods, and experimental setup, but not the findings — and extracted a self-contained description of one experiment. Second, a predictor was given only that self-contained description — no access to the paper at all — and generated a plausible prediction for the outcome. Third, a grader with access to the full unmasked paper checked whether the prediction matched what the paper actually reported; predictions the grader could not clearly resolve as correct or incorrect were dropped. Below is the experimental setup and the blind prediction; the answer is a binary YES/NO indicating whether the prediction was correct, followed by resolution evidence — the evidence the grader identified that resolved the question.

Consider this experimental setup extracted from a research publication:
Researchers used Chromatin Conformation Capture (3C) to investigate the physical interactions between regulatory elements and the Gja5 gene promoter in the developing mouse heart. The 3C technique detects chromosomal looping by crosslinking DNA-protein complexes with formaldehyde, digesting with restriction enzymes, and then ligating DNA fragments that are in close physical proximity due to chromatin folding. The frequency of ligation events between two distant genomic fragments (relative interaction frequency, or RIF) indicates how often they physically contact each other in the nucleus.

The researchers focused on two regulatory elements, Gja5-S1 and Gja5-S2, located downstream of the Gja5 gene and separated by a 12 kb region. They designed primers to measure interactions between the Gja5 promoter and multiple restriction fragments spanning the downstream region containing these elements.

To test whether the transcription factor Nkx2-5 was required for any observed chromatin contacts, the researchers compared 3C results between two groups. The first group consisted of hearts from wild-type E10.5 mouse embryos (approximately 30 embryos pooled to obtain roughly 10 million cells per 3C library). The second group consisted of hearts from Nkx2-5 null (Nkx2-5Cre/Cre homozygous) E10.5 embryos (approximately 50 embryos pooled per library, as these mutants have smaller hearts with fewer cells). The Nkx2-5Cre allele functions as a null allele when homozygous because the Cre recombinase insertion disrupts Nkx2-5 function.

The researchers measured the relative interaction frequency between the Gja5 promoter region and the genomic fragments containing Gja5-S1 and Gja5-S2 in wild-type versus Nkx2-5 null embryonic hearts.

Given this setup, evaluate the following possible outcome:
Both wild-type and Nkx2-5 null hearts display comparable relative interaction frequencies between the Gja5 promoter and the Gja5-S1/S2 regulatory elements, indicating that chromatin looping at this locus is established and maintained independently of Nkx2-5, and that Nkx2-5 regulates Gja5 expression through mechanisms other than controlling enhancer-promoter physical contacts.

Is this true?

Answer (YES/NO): NO